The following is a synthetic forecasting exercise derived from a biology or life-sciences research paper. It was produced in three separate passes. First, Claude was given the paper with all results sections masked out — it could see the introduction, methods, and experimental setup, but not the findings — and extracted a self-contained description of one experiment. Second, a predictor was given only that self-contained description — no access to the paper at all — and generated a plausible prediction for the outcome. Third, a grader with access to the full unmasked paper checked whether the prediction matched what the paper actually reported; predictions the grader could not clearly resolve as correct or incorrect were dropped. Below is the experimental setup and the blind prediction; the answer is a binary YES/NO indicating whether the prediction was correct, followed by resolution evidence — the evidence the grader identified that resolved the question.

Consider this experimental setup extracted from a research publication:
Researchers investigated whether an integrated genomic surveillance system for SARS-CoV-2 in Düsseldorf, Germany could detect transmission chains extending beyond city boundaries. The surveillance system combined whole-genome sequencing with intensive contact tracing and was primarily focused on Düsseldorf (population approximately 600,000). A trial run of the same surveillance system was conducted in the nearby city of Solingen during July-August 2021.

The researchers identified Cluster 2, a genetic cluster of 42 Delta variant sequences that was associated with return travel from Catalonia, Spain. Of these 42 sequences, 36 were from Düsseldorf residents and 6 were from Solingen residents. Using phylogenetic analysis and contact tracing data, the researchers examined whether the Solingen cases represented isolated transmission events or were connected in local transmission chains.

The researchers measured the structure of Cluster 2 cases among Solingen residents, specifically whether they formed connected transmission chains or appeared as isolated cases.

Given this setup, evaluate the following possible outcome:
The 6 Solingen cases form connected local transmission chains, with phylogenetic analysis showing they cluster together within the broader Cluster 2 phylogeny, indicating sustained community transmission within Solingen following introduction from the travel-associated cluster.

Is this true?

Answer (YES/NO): YES